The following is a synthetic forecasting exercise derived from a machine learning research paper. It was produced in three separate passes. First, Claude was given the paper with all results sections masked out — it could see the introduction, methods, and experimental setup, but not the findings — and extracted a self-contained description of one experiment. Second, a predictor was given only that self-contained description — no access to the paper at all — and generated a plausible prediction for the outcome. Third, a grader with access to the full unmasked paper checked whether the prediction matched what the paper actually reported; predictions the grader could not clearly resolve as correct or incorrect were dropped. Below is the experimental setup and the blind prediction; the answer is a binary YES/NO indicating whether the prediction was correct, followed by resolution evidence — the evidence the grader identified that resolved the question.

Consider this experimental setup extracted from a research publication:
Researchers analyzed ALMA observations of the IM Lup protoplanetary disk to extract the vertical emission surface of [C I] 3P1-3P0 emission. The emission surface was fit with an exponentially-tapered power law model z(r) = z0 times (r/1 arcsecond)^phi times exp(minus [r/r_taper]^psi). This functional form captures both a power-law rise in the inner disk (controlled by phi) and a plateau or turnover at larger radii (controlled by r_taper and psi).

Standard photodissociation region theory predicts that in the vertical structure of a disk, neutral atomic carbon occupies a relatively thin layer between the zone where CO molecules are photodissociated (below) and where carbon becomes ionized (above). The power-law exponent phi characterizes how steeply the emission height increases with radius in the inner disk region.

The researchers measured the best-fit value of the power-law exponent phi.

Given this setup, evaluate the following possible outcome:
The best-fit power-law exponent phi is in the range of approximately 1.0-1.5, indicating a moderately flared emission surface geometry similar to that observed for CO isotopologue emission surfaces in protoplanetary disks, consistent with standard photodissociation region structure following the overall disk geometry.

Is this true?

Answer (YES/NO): NO